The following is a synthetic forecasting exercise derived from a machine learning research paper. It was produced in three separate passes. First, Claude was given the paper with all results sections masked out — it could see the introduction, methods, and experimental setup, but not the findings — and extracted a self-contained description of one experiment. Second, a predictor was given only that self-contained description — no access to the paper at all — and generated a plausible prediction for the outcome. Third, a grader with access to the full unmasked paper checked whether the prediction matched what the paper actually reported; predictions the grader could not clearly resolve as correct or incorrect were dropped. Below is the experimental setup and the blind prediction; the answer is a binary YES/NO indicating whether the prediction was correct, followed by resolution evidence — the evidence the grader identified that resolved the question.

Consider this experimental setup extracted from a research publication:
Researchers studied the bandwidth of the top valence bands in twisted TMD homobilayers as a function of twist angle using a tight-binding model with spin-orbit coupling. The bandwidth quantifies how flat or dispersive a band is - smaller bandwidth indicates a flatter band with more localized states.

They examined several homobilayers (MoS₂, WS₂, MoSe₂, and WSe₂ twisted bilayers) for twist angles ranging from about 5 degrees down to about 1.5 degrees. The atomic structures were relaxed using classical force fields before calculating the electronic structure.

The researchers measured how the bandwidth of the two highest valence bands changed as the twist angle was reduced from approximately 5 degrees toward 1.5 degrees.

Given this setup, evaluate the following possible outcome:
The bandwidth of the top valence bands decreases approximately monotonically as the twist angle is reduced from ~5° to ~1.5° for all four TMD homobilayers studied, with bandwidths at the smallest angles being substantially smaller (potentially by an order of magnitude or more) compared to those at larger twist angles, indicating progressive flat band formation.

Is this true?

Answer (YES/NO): YES